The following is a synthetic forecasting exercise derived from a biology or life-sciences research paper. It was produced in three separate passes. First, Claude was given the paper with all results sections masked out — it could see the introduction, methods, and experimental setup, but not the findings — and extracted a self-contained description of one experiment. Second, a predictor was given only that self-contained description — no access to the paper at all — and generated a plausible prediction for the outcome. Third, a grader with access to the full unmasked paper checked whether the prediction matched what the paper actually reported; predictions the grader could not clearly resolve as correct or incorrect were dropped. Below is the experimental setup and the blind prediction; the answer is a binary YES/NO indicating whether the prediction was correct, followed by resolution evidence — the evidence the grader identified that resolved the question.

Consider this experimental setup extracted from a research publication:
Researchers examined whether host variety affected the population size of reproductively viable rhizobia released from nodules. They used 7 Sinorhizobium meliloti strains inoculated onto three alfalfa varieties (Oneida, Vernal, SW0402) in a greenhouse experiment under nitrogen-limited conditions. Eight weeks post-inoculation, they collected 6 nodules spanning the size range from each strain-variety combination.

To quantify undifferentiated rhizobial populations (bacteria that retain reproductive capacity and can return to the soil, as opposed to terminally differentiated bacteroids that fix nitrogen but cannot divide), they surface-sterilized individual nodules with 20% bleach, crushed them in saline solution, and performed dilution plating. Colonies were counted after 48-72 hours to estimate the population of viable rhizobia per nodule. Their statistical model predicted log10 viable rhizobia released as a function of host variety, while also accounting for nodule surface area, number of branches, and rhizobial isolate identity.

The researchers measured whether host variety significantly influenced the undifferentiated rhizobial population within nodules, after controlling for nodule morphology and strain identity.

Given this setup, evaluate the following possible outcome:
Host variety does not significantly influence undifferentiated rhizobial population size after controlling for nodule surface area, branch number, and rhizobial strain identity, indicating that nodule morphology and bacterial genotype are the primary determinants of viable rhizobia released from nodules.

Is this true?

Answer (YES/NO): NO